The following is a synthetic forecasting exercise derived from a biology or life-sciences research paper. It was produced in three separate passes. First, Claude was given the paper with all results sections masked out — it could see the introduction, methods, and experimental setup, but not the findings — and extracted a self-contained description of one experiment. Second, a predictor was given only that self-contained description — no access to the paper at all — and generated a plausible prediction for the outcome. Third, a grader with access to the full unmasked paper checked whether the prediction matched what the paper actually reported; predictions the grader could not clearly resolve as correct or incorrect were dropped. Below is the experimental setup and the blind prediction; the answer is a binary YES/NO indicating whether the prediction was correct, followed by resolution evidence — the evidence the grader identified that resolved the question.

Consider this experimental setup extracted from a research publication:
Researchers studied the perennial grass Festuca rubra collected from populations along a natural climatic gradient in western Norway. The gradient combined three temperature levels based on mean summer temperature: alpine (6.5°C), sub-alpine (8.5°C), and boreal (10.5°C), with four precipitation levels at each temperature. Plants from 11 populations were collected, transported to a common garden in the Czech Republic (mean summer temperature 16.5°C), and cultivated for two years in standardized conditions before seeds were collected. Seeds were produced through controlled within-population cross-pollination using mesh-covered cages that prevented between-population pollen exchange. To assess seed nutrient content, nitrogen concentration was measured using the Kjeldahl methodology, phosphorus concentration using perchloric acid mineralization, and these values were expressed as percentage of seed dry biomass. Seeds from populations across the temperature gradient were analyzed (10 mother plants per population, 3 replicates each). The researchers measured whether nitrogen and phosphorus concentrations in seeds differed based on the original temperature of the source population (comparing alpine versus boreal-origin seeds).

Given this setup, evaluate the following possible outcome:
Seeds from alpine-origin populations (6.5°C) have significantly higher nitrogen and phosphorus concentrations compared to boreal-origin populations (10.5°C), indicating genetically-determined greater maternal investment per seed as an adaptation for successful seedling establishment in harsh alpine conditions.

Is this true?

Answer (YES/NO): NO